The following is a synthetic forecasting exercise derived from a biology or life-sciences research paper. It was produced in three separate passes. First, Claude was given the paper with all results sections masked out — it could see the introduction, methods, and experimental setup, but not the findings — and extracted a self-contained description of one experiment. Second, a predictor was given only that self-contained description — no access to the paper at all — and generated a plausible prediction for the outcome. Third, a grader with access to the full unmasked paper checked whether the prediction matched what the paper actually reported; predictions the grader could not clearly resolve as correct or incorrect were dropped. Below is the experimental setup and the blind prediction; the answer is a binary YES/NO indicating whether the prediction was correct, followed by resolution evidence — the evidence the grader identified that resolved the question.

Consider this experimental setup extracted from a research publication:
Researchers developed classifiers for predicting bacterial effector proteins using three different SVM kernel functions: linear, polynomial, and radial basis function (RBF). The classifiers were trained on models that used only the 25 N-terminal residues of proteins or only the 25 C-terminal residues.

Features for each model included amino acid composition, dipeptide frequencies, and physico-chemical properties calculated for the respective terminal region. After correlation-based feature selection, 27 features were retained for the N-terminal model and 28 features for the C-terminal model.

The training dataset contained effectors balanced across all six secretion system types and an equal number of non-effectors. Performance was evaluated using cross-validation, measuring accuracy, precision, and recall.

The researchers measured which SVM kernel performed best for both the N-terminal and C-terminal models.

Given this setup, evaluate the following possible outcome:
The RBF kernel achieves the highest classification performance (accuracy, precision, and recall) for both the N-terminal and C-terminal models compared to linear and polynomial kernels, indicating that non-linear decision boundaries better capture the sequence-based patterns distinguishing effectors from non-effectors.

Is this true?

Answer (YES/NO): YES